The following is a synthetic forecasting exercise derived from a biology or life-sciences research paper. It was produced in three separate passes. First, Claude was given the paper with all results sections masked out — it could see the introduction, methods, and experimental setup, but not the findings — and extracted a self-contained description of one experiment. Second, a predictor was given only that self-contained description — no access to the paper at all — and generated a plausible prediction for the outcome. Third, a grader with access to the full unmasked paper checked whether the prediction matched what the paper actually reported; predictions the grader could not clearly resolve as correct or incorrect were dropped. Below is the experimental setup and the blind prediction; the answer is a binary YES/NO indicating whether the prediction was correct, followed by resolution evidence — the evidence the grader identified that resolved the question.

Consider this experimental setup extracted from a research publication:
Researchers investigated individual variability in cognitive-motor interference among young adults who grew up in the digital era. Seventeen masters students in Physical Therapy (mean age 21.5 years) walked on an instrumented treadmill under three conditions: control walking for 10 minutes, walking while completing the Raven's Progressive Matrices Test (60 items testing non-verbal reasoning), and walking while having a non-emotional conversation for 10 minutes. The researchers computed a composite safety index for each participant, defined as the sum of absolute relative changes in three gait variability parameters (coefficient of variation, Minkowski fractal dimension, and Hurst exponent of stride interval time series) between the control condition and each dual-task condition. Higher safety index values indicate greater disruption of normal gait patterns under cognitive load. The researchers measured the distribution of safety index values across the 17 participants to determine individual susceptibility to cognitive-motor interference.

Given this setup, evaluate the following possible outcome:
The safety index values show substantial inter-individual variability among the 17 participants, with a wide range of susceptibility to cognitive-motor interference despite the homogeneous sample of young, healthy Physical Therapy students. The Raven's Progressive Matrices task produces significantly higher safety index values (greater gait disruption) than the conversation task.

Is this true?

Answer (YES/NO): NO